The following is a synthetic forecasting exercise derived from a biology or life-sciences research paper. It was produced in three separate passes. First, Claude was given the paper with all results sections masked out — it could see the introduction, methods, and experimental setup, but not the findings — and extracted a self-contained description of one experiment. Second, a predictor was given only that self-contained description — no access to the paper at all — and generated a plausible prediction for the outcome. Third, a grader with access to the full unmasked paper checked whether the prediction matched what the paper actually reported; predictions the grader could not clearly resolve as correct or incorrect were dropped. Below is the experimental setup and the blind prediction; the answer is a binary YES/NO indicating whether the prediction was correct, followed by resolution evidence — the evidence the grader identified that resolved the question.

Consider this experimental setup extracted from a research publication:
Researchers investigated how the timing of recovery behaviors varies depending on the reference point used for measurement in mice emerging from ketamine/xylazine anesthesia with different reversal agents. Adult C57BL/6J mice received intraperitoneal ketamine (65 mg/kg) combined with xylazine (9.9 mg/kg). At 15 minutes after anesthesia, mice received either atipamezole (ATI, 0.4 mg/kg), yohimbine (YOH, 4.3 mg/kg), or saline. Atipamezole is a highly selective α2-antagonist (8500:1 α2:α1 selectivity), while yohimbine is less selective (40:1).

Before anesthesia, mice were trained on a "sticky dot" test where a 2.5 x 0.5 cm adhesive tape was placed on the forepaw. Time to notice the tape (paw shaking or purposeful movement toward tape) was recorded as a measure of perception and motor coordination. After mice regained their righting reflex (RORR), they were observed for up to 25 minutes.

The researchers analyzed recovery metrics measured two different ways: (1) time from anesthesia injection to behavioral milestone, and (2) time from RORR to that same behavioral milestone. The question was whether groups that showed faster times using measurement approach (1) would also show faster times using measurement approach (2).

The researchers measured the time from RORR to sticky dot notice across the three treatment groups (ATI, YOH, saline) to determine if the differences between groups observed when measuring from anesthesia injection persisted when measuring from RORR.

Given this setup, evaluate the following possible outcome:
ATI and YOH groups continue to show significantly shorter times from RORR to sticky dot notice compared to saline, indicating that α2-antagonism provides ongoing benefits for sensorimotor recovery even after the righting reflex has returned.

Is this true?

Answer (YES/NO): NO